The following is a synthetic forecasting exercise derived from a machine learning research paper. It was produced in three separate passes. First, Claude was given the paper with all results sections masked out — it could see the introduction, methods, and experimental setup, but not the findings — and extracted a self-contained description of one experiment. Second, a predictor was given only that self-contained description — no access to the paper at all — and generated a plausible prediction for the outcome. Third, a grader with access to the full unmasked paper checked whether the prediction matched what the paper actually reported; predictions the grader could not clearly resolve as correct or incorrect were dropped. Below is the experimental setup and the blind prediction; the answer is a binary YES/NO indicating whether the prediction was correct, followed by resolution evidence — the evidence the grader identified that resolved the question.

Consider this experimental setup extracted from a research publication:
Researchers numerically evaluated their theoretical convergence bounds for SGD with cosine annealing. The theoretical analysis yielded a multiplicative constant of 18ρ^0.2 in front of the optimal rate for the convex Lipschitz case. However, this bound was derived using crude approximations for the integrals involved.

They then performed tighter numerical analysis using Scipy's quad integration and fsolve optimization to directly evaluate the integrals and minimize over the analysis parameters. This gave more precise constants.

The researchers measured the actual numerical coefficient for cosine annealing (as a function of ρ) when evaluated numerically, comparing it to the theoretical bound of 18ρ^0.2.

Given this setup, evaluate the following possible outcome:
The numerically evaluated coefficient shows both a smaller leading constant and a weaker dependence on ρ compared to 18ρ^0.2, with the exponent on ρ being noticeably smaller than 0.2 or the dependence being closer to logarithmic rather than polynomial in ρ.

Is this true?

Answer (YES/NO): NO